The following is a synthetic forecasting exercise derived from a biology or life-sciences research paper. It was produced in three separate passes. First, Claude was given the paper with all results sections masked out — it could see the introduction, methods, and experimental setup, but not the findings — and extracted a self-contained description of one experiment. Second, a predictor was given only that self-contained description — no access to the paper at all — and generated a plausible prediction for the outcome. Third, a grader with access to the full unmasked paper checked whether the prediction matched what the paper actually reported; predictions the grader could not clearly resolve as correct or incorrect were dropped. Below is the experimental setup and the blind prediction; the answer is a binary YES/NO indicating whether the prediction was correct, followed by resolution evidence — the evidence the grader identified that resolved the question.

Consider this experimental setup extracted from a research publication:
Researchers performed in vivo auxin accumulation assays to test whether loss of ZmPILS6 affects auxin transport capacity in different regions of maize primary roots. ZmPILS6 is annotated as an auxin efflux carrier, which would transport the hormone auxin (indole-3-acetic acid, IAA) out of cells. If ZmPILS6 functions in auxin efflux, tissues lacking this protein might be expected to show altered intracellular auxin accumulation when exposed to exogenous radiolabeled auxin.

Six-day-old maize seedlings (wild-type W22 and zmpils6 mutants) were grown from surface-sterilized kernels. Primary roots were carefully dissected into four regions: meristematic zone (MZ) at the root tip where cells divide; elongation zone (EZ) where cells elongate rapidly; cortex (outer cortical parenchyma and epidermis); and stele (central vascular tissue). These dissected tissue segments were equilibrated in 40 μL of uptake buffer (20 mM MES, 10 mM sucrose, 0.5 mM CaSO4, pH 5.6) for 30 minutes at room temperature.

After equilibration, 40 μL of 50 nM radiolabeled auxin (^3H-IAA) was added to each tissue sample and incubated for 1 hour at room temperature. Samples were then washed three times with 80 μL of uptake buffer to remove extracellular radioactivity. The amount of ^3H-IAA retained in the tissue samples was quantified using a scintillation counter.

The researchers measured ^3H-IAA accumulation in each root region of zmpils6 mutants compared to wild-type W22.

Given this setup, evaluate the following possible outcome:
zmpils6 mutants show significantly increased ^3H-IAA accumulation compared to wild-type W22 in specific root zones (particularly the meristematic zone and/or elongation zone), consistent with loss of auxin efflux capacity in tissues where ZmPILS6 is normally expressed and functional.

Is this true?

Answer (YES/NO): YES